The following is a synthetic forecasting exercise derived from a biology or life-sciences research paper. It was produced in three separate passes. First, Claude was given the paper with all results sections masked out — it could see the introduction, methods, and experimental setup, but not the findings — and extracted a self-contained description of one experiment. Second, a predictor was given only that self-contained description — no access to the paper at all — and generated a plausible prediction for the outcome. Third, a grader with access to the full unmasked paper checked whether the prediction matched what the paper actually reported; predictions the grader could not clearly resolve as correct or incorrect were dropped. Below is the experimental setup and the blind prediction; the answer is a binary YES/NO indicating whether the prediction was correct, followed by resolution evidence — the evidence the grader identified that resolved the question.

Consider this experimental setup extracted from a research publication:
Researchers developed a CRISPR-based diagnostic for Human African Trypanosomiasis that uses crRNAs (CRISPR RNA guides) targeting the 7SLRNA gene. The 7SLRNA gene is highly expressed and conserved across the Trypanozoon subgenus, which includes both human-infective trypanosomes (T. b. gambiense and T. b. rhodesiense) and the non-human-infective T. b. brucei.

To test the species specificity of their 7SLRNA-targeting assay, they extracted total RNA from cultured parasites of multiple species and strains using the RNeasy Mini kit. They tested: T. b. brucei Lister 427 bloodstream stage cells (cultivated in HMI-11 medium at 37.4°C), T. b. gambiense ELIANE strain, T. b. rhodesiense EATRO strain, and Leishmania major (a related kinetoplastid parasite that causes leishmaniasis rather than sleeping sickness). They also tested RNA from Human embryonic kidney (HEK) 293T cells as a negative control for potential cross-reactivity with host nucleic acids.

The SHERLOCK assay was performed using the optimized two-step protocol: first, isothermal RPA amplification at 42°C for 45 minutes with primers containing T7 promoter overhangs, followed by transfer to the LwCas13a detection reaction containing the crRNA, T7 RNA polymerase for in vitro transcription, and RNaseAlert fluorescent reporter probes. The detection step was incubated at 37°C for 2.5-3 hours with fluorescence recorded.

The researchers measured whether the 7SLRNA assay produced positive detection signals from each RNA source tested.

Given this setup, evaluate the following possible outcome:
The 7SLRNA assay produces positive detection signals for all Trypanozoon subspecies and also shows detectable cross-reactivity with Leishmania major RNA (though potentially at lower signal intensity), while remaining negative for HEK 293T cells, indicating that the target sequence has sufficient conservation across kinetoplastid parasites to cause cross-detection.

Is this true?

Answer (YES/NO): NO